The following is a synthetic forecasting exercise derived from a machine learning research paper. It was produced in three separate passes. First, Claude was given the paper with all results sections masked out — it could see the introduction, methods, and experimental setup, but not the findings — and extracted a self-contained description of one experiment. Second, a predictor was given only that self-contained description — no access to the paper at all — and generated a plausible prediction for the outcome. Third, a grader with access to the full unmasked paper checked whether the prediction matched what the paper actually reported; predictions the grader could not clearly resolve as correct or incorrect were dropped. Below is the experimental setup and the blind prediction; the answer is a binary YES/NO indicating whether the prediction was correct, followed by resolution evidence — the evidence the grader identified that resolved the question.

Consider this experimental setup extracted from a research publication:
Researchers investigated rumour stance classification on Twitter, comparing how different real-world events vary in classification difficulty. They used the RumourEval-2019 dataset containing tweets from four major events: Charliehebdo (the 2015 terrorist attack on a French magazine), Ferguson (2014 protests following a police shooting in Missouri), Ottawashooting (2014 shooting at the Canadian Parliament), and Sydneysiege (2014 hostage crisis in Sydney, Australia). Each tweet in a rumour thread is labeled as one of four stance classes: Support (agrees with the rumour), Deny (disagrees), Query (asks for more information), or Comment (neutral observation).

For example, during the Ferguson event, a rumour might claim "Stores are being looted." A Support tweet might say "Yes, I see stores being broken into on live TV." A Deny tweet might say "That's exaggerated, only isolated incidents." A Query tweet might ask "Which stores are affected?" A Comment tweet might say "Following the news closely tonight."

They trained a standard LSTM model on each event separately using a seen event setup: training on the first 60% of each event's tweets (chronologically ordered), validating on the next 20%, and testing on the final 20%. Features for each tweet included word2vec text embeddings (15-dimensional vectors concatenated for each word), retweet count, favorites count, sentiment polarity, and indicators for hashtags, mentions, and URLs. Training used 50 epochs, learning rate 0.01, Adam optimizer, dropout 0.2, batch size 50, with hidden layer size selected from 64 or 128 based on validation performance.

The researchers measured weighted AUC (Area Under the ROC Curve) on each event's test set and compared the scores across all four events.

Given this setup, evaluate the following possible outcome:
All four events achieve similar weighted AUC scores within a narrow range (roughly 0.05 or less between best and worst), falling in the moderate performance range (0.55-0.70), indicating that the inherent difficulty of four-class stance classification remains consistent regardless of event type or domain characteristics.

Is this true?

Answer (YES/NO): NO